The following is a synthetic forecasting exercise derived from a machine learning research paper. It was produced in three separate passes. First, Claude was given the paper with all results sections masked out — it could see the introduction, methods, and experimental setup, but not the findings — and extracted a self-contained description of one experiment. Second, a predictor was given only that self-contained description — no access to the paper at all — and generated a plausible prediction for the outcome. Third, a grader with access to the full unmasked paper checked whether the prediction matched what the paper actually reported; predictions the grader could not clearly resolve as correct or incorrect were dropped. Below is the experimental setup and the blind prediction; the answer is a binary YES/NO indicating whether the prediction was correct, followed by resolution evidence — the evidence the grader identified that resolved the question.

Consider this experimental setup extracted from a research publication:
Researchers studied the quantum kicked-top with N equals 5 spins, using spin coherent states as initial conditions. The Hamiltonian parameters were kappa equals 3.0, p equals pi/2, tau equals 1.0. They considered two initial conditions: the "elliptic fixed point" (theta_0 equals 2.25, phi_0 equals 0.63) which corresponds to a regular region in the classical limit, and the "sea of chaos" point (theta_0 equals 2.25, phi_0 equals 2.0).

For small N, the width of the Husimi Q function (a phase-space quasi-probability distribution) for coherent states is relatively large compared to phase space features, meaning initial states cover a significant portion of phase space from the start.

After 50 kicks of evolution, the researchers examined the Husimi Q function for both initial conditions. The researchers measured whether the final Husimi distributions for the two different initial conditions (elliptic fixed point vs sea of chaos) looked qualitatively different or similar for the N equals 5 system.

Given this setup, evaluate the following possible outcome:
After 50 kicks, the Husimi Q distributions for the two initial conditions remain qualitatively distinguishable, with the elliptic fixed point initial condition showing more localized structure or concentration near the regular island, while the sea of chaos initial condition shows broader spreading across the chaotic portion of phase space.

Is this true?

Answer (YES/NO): NO